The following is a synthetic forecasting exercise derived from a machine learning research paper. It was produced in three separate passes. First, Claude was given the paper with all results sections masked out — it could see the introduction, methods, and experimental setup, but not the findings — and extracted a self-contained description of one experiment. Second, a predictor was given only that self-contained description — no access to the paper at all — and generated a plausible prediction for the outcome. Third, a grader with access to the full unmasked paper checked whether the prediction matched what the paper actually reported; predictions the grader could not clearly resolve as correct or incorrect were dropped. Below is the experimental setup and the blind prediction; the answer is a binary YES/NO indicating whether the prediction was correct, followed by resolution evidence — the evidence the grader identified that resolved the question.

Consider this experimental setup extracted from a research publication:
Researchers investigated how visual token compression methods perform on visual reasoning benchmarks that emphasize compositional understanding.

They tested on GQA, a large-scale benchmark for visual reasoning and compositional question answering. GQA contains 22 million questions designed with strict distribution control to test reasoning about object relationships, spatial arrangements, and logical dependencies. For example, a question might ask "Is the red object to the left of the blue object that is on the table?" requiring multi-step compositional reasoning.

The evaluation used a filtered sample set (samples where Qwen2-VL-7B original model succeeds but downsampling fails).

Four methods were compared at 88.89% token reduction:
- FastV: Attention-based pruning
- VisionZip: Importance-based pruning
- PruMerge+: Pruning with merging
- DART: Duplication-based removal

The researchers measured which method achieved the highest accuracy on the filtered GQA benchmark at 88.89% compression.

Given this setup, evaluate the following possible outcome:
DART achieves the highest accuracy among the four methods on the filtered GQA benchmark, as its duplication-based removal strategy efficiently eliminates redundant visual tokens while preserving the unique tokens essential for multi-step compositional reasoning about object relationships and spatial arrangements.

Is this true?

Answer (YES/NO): NO